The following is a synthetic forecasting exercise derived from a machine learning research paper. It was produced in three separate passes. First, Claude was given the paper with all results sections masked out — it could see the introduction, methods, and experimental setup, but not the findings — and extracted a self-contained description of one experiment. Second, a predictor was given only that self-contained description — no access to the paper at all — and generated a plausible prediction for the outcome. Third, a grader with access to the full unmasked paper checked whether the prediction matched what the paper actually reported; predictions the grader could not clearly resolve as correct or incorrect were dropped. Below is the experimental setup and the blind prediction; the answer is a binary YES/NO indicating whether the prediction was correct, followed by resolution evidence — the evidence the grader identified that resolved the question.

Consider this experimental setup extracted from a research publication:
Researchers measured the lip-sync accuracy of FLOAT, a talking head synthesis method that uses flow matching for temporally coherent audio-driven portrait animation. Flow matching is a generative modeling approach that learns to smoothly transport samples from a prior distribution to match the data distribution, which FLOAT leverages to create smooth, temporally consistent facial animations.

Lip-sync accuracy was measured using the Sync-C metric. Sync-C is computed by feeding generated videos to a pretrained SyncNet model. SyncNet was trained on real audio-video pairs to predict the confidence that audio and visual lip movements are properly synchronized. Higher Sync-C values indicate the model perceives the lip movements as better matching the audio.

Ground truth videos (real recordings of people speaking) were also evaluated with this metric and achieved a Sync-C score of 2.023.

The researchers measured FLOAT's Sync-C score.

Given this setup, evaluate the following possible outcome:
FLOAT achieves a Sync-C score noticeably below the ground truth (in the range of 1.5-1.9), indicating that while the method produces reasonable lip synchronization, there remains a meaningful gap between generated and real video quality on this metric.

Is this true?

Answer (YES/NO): NO